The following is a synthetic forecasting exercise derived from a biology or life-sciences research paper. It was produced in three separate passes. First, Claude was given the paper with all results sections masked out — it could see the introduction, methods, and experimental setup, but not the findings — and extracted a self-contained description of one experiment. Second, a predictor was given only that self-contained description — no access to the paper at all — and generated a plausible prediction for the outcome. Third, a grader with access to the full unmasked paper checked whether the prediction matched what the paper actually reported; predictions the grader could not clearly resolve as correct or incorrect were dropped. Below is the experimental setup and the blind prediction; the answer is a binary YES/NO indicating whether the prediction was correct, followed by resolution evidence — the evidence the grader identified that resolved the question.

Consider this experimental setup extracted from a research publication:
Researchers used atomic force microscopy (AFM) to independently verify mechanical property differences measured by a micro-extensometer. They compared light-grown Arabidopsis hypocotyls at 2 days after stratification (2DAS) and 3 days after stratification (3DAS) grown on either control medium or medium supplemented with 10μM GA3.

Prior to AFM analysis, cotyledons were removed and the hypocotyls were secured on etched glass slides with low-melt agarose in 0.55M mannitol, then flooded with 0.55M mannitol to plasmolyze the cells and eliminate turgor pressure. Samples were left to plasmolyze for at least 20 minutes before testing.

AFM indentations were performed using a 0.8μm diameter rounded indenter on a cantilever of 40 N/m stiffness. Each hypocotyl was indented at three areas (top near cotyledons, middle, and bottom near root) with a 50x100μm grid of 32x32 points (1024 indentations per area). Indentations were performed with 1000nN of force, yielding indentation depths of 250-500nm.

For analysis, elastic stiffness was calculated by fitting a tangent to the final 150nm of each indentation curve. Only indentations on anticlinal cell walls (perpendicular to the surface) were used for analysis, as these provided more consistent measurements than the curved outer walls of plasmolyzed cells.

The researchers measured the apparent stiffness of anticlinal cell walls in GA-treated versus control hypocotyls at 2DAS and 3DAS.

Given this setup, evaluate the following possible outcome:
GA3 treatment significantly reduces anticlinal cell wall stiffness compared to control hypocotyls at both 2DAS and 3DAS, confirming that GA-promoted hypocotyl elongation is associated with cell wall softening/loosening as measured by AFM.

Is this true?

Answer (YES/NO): YES